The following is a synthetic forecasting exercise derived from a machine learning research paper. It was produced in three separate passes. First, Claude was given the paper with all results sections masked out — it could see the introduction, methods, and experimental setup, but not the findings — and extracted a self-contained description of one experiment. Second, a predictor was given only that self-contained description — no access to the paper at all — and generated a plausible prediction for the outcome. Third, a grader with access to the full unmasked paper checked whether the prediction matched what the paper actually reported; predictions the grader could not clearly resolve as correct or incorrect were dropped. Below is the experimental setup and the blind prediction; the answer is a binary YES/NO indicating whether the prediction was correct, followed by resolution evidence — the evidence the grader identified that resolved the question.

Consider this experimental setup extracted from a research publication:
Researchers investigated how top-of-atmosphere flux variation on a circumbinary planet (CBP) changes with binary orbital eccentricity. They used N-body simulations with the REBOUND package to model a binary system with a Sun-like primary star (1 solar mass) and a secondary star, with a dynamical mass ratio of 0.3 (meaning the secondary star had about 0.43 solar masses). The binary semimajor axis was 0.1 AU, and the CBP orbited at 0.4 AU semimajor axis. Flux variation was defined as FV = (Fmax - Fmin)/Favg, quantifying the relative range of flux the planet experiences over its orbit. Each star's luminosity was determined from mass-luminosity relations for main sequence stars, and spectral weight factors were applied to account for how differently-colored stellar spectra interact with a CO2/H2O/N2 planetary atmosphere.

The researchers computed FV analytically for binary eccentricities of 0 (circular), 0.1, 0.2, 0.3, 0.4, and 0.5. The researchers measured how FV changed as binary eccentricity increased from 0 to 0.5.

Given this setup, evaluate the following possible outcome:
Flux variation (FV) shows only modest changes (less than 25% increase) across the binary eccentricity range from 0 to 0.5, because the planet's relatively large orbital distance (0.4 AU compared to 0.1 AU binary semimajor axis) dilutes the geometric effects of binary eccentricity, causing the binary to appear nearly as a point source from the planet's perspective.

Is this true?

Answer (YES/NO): NO